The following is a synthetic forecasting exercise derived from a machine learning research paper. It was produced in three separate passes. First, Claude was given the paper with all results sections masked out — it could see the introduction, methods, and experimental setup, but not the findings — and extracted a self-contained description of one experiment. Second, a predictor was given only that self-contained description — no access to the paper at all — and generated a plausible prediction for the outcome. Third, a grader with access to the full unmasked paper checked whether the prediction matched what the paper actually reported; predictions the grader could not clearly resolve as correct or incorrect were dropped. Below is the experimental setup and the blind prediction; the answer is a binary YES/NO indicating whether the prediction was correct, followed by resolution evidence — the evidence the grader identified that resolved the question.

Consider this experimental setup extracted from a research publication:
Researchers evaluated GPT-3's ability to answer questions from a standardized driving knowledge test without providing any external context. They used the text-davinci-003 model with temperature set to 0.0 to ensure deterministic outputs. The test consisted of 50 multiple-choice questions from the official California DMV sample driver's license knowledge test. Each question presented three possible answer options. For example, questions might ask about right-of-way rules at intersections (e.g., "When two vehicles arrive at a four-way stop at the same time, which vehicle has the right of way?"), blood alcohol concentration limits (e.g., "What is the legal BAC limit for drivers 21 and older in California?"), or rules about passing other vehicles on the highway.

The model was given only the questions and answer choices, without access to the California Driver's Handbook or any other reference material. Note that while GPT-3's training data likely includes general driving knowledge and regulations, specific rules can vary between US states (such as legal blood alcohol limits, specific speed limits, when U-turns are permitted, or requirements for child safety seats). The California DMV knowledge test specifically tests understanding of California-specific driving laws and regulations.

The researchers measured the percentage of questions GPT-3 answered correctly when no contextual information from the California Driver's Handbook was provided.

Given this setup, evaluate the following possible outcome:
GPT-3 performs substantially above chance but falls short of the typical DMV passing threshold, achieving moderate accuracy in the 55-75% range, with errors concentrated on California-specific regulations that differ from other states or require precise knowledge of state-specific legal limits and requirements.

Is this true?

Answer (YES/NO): NO